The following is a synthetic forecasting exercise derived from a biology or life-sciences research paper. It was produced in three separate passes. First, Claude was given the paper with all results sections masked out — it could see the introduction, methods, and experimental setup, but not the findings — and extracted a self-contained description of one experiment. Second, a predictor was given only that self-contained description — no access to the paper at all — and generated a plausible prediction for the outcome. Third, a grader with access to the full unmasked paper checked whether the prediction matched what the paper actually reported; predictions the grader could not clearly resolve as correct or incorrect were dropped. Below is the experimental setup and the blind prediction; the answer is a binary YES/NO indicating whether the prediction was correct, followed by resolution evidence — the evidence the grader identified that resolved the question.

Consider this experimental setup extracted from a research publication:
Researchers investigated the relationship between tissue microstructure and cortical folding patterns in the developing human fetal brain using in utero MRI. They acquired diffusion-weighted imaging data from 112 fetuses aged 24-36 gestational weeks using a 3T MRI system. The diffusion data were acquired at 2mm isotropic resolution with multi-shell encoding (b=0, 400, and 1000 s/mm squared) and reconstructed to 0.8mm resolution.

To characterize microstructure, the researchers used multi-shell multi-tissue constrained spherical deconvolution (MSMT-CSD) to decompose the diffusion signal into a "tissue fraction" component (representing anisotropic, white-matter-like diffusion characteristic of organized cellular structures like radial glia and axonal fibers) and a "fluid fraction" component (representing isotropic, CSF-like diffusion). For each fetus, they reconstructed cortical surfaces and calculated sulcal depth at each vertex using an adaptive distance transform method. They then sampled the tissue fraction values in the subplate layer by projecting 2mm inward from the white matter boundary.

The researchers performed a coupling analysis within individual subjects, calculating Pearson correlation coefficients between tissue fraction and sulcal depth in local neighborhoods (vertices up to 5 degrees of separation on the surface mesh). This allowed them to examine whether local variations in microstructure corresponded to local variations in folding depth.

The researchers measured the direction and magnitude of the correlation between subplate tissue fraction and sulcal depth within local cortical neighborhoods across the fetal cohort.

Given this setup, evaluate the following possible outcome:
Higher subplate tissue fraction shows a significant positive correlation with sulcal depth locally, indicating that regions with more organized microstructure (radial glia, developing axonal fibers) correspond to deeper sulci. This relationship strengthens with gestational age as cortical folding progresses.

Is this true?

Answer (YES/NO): NO